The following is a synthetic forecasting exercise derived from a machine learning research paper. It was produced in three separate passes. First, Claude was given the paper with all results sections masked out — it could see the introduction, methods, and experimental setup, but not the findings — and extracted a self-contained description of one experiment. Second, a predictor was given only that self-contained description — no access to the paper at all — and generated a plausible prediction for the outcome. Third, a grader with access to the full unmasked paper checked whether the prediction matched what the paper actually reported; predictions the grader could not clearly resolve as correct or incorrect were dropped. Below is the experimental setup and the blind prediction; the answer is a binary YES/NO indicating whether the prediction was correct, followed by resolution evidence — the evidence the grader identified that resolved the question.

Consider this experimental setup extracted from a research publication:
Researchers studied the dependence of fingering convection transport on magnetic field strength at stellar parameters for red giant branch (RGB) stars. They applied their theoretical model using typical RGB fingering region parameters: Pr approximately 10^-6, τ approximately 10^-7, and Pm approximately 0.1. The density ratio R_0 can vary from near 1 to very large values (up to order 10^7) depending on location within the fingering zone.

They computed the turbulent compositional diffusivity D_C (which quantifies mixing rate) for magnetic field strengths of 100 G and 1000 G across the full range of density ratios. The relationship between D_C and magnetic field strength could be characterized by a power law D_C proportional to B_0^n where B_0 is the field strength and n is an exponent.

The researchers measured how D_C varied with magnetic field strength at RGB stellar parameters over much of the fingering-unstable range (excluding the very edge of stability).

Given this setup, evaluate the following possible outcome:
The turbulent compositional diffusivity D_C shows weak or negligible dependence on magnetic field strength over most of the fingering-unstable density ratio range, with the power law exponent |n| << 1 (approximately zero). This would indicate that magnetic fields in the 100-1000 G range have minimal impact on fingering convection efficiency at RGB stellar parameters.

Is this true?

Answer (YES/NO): NO